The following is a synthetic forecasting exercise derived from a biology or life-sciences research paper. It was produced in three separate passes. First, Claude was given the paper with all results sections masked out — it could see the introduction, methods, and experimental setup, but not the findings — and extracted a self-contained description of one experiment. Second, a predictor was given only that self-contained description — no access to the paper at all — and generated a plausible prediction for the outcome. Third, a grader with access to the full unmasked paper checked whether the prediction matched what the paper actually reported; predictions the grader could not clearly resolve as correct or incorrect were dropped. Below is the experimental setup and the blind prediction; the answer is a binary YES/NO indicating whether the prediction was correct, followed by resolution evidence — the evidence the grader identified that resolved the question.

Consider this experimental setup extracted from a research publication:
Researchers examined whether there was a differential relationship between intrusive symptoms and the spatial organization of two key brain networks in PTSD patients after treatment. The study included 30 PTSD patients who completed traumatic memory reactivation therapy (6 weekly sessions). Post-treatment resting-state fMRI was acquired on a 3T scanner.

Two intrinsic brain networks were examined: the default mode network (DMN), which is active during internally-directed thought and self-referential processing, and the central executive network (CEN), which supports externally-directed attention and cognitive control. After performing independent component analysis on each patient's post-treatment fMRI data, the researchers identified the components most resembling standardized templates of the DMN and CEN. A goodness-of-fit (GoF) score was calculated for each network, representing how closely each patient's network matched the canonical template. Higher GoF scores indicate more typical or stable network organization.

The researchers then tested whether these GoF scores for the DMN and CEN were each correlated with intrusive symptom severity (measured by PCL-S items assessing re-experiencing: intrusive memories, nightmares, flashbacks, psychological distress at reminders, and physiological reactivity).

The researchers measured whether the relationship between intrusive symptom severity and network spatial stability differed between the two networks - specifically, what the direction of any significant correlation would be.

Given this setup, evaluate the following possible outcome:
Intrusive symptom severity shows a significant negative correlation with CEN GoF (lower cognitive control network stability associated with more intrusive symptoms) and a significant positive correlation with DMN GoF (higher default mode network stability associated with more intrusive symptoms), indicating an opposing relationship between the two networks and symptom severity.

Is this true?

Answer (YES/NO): YES